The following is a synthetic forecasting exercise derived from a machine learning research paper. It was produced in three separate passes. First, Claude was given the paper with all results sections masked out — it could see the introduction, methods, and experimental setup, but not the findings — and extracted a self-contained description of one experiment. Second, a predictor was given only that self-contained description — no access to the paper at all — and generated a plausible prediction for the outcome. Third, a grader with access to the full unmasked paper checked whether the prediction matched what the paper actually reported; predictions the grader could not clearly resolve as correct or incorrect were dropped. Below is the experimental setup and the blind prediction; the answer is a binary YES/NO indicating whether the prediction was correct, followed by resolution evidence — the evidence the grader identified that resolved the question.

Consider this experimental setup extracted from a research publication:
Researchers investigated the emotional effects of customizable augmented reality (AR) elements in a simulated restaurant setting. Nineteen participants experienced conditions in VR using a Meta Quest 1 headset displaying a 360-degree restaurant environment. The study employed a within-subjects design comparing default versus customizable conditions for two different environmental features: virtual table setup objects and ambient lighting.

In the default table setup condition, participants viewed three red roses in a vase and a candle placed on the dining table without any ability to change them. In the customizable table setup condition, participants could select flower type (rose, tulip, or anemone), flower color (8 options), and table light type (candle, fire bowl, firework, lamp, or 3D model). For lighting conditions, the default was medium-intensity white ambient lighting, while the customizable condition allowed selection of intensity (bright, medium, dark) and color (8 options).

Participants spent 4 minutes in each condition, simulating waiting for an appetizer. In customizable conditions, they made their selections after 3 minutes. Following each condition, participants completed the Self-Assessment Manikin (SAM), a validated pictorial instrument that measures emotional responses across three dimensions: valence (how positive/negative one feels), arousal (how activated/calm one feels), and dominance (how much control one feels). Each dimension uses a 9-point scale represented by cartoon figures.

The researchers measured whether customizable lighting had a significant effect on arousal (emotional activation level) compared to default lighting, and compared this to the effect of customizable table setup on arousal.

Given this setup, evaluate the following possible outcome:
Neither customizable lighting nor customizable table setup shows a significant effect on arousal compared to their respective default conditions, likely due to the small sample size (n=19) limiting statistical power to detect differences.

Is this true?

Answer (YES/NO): NO